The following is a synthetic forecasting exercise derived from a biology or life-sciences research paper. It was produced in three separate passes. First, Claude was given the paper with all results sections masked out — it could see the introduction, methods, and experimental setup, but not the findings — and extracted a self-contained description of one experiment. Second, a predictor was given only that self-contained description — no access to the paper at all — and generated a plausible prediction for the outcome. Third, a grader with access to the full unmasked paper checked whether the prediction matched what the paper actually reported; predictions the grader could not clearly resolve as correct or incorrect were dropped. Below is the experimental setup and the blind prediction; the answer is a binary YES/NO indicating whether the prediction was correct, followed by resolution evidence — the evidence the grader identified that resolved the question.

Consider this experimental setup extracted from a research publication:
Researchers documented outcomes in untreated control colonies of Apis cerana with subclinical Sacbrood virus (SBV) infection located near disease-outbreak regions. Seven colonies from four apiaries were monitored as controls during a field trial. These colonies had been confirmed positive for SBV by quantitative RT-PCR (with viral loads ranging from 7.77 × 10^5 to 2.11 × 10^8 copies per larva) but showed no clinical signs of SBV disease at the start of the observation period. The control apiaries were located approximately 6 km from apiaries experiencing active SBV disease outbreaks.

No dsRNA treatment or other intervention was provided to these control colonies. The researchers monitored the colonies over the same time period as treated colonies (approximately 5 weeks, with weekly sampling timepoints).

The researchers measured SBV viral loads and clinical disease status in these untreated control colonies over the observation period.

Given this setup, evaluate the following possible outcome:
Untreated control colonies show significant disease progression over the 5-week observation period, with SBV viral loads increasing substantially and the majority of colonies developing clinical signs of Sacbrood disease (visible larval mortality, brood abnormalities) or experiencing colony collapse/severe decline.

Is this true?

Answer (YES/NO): NO